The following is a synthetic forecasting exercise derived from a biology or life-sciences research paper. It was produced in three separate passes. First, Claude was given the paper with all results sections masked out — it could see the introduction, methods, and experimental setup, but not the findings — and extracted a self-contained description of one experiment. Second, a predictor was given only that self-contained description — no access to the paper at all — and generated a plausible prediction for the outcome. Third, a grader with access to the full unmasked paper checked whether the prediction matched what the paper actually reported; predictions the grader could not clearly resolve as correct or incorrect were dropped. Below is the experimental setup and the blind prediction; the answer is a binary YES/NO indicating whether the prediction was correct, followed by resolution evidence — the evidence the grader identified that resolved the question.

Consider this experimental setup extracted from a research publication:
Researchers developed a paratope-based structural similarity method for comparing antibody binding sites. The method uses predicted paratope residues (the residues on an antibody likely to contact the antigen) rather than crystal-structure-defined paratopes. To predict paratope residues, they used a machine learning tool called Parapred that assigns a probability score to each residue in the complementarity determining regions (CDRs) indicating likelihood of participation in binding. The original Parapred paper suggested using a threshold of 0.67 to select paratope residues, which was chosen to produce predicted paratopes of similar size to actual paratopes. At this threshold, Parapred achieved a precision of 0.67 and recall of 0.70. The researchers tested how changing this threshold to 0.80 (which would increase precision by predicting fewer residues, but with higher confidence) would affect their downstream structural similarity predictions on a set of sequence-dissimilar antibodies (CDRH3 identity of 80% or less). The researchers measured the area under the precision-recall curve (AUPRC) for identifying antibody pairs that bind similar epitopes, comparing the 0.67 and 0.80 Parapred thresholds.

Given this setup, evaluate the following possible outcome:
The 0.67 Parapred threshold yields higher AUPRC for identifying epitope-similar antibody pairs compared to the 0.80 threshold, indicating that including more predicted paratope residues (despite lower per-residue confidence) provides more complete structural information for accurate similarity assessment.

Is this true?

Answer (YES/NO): YES